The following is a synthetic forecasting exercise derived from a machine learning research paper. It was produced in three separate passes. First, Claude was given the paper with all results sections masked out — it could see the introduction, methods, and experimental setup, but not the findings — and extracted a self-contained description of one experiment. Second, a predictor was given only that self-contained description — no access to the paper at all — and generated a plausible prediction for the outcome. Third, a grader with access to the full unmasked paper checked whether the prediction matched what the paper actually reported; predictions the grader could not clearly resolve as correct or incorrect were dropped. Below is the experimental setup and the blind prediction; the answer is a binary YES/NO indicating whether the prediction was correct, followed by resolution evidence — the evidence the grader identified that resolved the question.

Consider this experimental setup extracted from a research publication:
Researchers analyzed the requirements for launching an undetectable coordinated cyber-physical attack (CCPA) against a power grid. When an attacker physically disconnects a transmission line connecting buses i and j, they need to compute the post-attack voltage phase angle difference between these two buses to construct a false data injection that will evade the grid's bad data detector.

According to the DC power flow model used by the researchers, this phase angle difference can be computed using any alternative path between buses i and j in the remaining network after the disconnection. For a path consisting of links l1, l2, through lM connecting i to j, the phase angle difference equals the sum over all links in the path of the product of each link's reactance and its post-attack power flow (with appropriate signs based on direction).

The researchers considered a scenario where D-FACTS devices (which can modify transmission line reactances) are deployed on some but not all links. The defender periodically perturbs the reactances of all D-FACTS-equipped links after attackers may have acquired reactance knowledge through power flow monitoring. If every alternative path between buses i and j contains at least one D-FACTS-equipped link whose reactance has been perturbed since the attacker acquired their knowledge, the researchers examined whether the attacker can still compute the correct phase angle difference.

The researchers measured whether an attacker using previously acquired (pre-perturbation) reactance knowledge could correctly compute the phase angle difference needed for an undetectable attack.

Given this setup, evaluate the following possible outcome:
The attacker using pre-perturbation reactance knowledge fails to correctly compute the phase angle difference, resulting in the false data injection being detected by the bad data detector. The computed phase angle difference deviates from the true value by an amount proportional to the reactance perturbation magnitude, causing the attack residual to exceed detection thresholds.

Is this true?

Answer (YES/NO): YES